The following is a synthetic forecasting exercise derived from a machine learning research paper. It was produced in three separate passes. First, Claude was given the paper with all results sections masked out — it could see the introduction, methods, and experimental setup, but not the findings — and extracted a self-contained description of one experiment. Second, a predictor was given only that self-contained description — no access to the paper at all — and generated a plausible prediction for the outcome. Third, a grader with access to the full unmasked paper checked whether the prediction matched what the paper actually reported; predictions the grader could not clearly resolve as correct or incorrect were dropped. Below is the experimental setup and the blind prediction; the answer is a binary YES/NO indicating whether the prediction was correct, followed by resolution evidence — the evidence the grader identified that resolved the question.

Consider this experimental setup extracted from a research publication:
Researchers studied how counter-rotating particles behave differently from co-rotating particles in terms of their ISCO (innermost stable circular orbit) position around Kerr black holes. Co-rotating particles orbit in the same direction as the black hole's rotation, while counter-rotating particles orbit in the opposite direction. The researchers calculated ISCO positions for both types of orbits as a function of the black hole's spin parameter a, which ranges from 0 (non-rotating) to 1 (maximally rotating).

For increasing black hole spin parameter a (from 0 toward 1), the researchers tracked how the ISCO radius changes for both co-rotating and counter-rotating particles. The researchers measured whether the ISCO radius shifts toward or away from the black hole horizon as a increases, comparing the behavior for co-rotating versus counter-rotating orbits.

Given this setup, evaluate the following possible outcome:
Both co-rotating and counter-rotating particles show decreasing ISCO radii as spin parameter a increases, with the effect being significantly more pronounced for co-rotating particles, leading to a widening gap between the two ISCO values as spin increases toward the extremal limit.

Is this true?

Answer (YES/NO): NO